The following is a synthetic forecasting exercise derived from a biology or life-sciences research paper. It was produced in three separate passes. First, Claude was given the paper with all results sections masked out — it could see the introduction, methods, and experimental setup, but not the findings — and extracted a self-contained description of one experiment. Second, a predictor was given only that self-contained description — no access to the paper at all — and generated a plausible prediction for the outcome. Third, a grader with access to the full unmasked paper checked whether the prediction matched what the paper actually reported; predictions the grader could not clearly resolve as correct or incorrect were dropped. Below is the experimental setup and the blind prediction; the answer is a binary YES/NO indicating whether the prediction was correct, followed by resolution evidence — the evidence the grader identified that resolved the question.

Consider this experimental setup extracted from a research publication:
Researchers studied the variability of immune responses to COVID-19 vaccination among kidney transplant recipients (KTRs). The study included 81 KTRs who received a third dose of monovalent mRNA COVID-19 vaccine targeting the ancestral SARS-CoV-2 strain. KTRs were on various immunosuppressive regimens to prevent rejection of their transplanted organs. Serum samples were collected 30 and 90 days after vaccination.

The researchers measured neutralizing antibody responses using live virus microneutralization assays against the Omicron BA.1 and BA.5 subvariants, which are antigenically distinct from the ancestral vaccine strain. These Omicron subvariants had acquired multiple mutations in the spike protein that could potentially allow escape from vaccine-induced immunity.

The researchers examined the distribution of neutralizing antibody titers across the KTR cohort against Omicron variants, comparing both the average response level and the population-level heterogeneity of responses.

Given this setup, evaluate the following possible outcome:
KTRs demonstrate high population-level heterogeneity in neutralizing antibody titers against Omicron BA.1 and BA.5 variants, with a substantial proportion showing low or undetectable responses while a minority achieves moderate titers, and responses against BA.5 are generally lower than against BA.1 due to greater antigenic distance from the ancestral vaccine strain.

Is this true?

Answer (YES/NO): NO